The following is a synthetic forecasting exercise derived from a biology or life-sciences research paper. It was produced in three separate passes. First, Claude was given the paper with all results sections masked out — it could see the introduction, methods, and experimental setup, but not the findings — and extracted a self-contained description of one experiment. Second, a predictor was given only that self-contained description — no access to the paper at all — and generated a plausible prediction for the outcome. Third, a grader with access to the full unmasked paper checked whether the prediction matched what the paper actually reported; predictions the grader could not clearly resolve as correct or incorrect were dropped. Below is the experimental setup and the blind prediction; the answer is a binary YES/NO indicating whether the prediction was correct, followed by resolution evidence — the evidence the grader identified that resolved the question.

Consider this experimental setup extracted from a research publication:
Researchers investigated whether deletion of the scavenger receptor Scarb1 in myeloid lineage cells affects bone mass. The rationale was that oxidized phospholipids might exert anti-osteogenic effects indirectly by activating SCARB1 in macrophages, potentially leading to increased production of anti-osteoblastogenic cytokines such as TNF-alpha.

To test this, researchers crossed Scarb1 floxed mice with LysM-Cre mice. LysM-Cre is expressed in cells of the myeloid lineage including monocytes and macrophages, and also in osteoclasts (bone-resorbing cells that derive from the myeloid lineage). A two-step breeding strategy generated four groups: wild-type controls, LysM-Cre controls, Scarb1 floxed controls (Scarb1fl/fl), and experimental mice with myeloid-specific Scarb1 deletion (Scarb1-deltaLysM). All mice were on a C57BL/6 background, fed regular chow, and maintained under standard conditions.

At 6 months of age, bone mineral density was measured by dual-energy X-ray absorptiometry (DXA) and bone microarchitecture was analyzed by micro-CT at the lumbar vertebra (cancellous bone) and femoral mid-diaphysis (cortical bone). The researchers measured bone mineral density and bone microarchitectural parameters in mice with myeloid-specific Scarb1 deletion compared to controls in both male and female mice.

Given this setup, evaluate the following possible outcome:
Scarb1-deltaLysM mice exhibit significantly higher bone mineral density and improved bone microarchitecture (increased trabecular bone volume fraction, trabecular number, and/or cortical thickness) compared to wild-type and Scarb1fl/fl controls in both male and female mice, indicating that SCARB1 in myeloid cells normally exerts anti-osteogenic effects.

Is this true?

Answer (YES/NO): NO